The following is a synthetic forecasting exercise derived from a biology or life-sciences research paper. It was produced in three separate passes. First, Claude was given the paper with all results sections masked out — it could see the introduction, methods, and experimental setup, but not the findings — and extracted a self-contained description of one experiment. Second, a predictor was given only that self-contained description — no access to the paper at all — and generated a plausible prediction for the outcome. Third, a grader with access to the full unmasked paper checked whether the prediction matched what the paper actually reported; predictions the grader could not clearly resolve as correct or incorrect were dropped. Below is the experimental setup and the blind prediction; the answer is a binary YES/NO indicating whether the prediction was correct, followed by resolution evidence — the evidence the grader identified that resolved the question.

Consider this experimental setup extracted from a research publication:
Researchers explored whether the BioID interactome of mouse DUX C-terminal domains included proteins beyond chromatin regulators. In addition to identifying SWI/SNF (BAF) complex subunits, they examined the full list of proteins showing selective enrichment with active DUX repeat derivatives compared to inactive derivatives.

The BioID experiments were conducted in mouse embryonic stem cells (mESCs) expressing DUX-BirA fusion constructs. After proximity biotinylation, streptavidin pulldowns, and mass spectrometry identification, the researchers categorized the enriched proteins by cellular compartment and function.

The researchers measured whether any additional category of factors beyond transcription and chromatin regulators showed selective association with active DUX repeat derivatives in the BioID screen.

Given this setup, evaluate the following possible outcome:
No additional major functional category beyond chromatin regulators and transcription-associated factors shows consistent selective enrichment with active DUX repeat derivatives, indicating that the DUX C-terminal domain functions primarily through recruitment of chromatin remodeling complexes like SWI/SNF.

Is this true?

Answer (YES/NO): NO